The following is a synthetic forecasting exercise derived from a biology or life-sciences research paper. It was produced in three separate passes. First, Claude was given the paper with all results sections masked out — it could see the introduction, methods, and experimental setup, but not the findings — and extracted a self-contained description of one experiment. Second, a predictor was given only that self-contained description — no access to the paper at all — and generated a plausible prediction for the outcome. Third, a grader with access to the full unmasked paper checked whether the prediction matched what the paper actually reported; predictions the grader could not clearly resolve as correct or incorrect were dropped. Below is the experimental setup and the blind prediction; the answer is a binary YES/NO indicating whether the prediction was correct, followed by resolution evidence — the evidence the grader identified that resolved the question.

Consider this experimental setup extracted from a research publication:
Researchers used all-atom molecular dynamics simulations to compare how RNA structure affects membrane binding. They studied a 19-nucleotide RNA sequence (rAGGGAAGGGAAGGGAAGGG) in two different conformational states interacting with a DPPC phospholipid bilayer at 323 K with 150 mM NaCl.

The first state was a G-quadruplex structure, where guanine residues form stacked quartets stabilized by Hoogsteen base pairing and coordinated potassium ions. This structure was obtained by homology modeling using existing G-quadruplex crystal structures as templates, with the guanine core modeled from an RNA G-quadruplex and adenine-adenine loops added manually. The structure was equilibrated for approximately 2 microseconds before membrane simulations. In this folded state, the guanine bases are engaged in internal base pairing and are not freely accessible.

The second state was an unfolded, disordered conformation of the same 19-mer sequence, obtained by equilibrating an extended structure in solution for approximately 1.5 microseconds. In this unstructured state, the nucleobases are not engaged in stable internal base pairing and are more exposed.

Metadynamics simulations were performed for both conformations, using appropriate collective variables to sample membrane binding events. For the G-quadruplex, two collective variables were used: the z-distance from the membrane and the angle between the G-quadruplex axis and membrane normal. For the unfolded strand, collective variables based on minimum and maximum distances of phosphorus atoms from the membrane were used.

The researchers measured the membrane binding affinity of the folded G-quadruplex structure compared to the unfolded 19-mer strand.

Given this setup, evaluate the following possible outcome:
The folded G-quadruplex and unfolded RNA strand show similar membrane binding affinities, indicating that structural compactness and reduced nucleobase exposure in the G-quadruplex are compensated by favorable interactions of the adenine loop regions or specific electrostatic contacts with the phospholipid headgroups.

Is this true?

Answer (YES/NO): NO